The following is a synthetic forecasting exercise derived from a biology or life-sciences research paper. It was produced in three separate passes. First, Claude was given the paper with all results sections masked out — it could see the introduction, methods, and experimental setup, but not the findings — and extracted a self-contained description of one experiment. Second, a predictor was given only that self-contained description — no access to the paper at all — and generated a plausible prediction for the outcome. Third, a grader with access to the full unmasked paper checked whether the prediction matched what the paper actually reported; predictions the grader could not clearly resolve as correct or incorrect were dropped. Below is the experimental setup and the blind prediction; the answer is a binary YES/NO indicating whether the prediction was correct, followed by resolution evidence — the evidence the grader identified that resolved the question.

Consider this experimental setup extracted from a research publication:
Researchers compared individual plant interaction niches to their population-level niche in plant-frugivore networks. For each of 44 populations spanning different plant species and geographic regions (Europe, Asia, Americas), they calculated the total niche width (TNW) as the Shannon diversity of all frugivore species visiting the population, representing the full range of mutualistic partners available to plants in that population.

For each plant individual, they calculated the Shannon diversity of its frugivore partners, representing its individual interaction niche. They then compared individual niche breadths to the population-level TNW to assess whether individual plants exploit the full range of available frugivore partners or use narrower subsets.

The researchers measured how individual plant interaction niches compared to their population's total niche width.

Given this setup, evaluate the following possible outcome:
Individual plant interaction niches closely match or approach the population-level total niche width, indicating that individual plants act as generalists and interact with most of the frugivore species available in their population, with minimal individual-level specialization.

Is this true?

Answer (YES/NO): NO